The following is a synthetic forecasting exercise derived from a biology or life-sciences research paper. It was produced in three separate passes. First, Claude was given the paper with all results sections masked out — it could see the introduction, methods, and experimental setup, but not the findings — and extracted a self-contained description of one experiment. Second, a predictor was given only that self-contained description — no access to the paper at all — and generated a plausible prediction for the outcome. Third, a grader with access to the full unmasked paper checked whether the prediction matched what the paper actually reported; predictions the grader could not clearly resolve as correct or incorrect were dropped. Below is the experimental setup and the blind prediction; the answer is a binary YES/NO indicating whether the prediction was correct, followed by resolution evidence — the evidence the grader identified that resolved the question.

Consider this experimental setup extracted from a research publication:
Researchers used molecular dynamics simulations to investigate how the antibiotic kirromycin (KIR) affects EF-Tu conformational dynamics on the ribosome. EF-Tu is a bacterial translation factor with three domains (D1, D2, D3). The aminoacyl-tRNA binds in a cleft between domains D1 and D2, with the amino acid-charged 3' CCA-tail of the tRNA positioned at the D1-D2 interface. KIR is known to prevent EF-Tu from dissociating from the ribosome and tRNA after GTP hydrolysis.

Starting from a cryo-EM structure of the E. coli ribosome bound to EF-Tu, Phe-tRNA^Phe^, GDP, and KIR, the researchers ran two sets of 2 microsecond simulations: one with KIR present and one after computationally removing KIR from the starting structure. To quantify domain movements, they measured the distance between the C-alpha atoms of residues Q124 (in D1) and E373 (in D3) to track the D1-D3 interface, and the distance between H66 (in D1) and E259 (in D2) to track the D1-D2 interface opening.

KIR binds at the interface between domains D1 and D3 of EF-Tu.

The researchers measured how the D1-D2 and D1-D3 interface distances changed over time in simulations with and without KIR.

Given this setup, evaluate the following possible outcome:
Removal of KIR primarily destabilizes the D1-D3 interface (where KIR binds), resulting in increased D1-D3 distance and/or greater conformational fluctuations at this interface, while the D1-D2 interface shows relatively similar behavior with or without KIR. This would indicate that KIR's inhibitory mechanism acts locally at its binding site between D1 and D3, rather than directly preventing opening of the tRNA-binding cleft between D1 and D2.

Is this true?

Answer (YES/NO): NO